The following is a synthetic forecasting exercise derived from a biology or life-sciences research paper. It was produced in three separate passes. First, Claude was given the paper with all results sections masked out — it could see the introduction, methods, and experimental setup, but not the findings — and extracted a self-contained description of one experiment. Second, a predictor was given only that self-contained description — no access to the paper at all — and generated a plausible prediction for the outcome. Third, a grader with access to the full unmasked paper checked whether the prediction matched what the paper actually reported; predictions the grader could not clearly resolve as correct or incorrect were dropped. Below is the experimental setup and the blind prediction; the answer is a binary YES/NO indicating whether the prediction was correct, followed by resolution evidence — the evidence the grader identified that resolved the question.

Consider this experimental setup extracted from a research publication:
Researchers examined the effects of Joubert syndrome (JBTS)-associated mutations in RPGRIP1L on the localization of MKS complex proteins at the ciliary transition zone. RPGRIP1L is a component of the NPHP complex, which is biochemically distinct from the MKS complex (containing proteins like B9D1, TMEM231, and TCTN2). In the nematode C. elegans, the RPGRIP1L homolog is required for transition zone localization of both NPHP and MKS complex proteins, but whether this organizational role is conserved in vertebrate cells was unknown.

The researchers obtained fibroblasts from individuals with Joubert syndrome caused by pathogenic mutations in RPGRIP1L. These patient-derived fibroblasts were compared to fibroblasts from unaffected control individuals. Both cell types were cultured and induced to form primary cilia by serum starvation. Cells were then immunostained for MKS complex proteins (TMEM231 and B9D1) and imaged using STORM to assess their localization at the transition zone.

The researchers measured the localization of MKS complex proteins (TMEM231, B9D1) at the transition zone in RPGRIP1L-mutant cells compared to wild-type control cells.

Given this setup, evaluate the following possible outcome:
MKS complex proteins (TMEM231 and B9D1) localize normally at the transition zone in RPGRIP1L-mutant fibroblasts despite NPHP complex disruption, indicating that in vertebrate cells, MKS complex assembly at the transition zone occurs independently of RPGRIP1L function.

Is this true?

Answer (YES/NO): NO